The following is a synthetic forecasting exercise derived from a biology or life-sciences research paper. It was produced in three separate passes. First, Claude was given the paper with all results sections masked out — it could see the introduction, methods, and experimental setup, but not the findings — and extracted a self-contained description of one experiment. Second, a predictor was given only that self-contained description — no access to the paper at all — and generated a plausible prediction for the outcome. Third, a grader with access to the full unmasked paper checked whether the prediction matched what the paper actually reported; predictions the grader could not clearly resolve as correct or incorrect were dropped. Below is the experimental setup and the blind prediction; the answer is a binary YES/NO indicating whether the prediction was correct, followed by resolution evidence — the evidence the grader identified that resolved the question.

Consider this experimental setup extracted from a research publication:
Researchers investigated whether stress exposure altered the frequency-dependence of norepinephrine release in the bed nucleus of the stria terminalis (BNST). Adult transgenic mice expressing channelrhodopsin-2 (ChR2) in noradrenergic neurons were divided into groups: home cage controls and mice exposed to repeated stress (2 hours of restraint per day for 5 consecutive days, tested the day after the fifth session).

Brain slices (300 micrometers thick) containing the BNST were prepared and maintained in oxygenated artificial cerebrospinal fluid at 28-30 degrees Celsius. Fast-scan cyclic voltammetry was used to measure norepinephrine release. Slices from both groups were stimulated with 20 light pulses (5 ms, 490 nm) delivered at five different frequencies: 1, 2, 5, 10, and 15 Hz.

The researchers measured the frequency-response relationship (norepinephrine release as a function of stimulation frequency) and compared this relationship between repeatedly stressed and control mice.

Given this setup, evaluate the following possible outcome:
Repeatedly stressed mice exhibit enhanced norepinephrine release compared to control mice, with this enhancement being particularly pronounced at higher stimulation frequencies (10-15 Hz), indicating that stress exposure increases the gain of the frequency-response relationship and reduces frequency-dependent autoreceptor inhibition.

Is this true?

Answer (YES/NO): YES